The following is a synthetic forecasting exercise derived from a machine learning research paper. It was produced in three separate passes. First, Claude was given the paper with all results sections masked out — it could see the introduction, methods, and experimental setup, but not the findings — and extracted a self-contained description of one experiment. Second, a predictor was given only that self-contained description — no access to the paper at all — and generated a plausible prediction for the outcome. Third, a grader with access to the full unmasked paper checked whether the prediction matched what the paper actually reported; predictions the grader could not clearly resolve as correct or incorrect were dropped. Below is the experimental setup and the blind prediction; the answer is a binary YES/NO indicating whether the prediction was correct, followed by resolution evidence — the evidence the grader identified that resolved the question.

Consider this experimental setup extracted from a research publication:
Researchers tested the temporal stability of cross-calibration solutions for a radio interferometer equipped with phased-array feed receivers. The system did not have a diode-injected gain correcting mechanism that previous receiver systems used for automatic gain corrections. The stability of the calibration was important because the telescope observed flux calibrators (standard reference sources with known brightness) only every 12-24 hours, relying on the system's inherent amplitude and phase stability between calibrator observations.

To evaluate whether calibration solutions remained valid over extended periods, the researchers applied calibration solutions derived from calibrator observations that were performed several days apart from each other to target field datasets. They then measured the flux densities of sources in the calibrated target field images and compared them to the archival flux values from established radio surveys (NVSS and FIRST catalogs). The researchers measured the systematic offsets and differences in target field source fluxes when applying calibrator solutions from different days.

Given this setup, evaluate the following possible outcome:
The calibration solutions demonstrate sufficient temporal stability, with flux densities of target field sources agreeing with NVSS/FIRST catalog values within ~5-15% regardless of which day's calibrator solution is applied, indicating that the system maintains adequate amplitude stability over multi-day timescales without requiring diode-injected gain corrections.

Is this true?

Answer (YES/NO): YES